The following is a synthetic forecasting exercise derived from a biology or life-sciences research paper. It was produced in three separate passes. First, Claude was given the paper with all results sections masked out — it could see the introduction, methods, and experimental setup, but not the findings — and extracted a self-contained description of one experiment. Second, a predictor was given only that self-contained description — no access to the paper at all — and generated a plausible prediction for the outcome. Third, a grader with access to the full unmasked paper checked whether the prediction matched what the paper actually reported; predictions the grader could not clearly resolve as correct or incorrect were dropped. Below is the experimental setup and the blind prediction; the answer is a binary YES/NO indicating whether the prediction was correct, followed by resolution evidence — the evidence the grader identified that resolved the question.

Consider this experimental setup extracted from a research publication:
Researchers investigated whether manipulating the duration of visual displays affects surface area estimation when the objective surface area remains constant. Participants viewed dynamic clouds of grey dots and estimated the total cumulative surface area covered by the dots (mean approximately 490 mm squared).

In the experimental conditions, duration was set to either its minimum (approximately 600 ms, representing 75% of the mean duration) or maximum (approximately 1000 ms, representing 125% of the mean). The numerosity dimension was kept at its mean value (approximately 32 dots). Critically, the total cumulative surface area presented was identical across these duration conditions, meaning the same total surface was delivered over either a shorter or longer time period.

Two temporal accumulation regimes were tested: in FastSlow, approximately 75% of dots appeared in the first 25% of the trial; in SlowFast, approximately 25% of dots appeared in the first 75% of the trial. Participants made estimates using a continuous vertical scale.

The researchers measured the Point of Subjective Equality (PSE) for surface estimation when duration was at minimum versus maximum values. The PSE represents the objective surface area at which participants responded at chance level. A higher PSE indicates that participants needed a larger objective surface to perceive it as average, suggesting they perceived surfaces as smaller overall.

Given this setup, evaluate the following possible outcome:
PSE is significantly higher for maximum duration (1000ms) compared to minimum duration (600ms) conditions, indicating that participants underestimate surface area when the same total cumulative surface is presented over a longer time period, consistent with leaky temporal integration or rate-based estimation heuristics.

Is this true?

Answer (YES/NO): YES